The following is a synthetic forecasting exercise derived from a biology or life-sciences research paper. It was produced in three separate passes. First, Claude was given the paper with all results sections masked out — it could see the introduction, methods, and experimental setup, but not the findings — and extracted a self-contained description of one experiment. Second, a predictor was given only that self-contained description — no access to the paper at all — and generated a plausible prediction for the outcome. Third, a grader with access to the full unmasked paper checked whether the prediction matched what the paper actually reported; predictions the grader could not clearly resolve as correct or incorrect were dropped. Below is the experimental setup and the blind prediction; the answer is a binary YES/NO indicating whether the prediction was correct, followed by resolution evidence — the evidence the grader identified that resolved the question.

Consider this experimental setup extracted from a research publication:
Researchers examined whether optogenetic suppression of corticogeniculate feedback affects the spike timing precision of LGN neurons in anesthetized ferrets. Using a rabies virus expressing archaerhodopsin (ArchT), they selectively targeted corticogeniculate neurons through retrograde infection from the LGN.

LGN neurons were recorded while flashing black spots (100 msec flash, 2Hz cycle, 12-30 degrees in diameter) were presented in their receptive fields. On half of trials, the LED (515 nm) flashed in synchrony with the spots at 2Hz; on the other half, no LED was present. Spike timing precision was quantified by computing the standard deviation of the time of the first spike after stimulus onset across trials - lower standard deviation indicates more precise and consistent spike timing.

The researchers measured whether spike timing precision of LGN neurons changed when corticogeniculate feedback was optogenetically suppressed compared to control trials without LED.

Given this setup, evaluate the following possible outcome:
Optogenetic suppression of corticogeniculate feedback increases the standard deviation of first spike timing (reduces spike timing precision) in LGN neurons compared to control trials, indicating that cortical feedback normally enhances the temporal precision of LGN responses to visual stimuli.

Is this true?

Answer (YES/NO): NO